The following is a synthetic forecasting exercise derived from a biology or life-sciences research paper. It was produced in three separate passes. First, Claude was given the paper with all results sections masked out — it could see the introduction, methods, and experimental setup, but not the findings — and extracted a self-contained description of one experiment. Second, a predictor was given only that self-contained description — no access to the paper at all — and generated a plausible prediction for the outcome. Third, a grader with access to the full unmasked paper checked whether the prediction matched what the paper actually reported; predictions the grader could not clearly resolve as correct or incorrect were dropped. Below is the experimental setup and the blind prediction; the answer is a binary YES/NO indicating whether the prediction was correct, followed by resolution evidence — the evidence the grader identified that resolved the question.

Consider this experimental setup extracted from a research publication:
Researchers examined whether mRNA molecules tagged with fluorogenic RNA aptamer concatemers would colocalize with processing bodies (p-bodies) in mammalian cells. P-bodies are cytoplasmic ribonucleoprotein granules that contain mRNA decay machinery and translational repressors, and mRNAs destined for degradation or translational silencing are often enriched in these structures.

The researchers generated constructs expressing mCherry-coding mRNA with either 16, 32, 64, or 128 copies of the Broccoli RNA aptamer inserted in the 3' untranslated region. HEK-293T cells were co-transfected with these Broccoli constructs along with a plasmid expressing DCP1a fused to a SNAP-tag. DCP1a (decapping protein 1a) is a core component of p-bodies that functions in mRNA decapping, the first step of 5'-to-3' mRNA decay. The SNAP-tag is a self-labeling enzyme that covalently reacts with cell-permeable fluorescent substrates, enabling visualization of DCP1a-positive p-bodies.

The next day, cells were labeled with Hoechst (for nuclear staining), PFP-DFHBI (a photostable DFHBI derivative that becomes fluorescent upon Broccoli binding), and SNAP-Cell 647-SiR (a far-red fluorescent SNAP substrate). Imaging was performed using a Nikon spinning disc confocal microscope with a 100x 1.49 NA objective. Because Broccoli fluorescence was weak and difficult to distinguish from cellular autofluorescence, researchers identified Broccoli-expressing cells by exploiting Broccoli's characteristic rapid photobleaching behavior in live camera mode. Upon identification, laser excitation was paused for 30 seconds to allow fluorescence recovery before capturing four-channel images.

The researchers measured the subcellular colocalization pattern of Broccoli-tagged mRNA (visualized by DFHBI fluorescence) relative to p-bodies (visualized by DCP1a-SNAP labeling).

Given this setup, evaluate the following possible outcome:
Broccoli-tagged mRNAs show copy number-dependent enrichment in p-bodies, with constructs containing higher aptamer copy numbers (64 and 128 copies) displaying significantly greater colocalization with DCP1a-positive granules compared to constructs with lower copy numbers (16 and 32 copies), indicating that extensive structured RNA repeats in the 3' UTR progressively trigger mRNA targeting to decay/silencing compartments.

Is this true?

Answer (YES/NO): NO